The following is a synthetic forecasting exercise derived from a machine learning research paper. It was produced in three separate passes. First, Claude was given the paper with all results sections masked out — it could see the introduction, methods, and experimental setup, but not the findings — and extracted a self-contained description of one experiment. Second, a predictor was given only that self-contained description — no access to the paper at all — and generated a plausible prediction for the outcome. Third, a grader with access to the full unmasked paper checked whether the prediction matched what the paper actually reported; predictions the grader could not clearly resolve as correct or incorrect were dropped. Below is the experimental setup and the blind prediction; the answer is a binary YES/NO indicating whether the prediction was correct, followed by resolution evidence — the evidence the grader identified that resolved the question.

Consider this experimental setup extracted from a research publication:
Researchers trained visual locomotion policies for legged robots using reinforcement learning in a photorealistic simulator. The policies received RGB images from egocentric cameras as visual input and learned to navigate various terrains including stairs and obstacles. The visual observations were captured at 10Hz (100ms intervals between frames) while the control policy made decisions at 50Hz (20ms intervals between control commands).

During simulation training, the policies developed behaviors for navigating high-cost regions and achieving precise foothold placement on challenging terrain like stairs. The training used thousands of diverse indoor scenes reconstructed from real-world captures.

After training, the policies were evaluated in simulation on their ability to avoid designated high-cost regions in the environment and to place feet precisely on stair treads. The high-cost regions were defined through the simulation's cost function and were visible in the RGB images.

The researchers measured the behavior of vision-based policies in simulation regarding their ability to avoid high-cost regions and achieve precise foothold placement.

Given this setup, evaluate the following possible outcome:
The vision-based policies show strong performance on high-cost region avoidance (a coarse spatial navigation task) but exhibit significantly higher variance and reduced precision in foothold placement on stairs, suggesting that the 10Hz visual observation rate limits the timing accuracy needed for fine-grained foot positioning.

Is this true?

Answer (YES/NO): NO